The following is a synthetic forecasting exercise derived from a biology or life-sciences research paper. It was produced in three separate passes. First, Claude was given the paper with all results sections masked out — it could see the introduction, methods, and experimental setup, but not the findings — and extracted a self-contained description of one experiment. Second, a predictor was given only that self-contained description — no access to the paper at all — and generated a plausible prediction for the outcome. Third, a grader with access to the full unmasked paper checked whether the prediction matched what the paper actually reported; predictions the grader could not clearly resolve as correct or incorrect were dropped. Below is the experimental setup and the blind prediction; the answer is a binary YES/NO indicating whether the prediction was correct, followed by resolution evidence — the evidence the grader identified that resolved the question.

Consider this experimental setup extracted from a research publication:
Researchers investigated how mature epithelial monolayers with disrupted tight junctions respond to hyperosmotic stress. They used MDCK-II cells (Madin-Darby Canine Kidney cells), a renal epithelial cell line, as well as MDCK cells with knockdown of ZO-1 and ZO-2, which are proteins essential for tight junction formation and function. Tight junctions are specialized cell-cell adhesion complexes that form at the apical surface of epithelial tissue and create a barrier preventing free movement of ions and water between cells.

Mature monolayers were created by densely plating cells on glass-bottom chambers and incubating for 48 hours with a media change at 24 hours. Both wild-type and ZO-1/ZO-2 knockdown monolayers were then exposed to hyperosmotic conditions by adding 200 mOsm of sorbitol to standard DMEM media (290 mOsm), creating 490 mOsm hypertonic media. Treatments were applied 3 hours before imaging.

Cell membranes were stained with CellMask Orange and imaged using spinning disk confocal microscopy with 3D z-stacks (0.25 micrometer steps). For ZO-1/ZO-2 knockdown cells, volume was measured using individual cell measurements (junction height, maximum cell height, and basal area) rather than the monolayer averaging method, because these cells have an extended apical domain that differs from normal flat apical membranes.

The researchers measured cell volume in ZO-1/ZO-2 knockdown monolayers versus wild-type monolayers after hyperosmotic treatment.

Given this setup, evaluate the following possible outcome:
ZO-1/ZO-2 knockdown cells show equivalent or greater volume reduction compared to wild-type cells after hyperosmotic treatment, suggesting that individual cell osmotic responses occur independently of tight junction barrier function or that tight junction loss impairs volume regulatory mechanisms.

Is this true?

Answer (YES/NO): NO